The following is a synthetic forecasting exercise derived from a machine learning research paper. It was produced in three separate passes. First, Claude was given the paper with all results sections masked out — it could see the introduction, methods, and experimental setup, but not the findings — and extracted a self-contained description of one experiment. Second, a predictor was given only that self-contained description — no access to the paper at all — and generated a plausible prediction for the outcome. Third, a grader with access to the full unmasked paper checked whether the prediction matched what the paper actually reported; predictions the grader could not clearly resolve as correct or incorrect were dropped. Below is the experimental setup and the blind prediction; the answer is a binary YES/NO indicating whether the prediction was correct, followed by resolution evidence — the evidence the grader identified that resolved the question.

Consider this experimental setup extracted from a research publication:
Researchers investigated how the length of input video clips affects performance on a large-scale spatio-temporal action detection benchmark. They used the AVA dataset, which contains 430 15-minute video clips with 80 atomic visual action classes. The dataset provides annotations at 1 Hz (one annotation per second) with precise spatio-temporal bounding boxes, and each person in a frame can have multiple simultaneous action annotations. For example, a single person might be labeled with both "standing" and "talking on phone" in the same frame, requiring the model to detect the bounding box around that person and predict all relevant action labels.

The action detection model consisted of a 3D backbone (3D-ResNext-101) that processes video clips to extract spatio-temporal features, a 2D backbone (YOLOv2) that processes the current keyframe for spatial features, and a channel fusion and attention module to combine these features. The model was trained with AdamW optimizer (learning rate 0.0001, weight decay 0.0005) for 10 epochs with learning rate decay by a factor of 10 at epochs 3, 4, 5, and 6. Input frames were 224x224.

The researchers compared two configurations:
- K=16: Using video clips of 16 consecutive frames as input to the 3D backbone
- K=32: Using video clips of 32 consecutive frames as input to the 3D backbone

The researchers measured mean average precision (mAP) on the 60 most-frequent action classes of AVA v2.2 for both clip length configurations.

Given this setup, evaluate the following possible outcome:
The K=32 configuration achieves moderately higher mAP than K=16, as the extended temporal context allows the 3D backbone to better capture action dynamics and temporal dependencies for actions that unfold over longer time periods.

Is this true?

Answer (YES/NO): YES